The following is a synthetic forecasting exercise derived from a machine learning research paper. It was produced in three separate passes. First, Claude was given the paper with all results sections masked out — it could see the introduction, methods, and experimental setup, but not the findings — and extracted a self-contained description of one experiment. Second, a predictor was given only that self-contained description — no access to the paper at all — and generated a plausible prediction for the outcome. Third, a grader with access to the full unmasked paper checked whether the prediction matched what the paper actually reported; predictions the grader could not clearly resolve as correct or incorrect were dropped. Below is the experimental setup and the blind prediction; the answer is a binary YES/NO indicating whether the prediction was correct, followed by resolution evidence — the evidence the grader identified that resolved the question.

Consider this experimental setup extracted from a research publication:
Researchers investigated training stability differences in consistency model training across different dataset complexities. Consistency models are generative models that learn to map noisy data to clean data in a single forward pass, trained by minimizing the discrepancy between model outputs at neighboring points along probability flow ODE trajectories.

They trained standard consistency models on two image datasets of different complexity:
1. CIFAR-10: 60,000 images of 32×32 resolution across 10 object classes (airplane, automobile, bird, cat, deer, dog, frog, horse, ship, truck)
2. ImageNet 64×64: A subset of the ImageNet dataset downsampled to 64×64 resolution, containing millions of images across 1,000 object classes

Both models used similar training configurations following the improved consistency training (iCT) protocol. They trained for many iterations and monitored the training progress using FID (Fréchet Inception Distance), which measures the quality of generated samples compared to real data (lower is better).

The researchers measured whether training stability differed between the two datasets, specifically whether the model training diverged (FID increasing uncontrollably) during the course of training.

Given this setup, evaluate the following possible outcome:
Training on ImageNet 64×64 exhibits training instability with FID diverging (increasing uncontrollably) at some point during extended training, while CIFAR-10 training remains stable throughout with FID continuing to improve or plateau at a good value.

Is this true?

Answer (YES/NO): YES